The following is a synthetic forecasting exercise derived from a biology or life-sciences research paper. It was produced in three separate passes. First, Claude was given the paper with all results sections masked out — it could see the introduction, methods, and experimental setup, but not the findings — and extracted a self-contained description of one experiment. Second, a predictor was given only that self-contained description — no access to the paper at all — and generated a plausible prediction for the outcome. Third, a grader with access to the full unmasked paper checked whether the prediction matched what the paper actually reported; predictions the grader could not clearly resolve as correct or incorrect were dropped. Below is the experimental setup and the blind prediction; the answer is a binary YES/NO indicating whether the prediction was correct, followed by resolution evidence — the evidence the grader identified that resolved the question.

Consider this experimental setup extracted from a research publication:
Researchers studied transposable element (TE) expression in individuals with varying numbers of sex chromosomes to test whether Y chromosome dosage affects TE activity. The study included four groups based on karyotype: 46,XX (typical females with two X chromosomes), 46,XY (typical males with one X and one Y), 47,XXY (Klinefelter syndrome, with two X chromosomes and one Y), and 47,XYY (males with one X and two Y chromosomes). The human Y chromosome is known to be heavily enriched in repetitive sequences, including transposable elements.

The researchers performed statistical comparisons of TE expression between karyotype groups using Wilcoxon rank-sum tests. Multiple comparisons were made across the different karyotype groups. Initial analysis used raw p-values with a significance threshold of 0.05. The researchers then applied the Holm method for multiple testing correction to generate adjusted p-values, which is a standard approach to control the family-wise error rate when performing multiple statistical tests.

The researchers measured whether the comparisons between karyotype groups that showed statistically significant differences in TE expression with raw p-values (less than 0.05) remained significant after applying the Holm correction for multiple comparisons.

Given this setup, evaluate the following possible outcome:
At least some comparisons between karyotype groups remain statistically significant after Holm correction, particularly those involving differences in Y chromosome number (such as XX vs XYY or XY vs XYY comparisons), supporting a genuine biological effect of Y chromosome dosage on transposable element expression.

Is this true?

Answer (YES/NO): NO